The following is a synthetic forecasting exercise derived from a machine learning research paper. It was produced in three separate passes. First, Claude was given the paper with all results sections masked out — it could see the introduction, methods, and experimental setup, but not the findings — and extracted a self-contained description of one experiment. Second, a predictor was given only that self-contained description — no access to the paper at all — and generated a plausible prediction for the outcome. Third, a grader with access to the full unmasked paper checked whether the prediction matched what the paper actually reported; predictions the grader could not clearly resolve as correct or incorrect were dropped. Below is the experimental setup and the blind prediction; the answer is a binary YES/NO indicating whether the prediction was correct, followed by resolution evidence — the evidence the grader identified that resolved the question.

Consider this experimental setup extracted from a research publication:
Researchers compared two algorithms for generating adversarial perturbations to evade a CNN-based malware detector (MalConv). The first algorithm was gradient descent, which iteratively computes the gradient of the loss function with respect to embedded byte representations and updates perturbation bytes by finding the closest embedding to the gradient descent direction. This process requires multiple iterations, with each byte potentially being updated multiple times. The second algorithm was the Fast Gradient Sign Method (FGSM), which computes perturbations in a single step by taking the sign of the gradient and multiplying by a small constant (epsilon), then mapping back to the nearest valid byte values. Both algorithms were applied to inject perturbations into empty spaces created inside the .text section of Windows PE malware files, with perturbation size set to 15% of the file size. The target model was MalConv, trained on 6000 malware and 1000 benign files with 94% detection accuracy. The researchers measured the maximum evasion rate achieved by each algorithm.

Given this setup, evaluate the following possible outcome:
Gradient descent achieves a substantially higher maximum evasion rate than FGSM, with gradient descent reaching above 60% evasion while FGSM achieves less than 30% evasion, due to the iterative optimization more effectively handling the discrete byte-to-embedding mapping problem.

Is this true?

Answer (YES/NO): YES